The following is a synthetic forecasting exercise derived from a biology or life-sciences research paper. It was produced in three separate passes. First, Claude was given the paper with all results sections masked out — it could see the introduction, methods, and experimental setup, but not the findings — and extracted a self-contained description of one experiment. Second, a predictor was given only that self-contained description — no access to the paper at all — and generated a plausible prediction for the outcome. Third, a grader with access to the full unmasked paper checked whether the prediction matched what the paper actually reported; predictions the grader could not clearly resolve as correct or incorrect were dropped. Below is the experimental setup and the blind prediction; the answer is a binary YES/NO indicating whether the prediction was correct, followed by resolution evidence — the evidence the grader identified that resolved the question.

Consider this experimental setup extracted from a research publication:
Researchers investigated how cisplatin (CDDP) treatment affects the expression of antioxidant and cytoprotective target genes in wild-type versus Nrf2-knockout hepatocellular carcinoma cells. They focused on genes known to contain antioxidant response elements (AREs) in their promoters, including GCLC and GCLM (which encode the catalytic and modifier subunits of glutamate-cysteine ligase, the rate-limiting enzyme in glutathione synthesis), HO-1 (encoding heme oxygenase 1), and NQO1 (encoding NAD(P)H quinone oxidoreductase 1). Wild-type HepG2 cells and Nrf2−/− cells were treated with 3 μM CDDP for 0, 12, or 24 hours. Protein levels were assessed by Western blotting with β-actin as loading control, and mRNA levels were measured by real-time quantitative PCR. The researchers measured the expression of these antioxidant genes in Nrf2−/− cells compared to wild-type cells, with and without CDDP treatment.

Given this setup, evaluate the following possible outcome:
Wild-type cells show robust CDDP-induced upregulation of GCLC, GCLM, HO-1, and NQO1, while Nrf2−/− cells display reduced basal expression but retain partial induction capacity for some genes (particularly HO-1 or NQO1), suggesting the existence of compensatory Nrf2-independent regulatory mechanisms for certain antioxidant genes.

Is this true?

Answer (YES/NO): NO